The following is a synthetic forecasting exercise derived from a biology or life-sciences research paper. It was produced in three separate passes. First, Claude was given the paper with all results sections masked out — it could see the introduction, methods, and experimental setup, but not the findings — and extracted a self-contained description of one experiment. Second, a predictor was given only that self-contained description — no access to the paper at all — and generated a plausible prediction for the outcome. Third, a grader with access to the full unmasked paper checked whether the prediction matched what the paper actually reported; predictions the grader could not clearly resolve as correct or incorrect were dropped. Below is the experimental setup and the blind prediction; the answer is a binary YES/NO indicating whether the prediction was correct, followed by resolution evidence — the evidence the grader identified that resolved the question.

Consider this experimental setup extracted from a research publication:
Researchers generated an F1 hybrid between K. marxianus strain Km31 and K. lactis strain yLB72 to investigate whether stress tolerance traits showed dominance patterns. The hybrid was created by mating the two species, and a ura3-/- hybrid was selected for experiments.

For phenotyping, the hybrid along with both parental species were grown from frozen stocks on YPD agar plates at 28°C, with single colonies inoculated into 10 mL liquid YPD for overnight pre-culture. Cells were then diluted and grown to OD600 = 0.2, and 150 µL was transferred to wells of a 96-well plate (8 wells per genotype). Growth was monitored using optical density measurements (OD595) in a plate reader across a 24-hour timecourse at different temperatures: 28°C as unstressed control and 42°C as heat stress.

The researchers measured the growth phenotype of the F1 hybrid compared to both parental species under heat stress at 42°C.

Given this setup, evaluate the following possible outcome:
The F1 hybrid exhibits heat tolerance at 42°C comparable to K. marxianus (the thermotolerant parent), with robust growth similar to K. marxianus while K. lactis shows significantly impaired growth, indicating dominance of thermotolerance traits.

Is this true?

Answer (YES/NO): NO